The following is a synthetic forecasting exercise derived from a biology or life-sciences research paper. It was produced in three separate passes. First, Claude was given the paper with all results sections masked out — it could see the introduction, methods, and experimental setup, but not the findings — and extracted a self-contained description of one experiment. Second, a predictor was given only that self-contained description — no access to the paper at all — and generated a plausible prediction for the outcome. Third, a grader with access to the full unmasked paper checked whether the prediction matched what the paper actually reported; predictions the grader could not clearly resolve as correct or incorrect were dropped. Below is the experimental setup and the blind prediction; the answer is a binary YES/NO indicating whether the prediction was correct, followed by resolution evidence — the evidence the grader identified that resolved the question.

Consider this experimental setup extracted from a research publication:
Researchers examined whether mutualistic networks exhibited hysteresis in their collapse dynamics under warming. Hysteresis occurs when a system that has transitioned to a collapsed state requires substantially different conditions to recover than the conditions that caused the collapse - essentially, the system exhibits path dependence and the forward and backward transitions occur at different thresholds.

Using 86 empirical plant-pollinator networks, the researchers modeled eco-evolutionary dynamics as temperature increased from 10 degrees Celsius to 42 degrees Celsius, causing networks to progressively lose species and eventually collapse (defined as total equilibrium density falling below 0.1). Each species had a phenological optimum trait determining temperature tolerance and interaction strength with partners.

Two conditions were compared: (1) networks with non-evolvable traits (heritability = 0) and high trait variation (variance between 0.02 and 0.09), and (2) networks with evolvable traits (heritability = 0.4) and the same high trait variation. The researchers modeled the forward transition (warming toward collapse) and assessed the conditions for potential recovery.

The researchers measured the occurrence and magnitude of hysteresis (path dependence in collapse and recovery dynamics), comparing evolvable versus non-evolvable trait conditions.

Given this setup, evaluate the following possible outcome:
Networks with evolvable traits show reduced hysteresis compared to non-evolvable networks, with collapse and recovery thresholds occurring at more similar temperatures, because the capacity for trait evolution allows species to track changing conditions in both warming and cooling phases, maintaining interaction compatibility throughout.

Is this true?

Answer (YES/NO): YES